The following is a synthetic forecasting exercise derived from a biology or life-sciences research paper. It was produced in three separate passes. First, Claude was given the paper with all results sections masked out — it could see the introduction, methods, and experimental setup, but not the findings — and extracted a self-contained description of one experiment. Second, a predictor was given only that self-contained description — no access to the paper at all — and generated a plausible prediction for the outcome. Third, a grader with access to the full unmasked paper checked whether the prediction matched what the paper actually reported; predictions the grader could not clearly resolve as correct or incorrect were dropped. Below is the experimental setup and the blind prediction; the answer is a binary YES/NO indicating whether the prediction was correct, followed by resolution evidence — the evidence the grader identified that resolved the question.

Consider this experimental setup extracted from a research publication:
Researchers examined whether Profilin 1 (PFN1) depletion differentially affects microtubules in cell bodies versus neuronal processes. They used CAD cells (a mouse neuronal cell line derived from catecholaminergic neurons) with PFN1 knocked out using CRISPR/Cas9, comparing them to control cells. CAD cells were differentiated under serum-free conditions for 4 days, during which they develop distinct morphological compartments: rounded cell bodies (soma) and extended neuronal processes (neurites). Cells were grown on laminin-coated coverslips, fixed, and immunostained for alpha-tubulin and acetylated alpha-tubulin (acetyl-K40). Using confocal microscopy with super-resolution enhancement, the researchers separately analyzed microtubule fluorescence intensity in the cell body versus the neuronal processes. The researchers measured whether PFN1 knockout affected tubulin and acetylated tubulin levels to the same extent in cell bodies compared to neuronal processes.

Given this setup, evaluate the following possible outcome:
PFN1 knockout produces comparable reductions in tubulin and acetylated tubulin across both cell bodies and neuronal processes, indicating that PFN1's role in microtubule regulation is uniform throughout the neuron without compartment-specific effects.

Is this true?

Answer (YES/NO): NO